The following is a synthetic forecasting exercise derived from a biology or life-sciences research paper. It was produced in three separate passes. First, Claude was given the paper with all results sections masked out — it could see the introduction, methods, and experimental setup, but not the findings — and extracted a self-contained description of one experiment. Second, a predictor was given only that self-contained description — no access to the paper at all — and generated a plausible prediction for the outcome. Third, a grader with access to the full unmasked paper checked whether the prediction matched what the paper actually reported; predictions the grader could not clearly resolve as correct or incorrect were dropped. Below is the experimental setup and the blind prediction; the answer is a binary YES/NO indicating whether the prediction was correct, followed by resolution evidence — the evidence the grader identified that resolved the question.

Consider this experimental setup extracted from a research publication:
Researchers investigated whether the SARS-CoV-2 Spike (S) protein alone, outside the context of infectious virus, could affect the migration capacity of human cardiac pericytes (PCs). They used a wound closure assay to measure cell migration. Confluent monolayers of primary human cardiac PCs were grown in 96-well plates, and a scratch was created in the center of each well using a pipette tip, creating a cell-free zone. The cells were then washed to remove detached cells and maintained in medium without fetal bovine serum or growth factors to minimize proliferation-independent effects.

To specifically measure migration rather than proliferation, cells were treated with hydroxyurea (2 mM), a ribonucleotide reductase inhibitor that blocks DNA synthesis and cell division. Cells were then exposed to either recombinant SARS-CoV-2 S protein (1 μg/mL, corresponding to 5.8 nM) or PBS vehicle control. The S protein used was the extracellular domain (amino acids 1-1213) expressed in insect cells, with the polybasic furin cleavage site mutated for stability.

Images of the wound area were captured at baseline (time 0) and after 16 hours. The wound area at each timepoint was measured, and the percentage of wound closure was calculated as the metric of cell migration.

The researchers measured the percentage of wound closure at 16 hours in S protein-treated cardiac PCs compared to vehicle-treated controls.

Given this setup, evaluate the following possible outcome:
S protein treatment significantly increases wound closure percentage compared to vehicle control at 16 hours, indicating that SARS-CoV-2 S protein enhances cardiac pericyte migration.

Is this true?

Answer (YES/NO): YES